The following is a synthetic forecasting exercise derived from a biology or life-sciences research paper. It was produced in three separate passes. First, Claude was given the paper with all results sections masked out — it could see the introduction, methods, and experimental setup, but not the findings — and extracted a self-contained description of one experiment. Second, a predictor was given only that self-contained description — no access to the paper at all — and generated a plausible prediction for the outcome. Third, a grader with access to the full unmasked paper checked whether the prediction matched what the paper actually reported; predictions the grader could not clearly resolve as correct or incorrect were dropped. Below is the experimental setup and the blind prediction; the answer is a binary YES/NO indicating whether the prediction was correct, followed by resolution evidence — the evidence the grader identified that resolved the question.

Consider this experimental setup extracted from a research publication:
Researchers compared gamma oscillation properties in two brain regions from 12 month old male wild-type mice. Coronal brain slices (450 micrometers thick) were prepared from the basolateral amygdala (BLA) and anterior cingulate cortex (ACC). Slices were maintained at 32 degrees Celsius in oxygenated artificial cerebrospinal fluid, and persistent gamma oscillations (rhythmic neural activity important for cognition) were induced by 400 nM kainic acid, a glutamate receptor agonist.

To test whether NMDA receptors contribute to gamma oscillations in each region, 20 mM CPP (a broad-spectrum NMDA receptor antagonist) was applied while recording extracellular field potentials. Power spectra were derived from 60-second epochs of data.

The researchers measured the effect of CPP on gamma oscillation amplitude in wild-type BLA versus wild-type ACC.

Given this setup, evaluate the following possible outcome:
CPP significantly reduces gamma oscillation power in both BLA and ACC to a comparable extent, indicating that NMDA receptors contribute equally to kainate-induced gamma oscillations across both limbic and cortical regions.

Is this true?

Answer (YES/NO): NO